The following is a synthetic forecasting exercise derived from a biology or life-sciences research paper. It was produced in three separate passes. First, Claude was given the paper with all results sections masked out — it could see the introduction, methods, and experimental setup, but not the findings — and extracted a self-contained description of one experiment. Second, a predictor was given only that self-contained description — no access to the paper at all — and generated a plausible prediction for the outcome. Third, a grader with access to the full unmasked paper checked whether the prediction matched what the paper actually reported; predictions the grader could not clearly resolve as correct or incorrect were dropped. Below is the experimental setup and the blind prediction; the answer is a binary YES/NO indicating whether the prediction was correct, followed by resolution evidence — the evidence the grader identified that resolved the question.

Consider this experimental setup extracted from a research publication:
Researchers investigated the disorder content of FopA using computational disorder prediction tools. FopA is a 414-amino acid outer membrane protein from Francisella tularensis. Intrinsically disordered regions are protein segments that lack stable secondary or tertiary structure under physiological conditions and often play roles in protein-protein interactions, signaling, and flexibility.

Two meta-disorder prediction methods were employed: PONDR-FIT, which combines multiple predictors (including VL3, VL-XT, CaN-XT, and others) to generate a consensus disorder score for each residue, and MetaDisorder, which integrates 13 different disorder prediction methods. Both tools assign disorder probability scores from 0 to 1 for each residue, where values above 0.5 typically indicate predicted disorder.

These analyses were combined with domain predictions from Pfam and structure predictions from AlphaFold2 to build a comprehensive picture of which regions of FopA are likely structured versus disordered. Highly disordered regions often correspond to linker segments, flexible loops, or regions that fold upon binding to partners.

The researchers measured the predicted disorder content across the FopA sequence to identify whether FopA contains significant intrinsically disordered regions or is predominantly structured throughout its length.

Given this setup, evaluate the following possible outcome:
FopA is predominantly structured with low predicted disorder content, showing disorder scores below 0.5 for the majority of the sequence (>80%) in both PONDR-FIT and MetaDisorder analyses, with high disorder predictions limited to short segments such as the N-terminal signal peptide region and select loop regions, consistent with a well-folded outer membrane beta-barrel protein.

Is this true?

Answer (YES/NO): NO